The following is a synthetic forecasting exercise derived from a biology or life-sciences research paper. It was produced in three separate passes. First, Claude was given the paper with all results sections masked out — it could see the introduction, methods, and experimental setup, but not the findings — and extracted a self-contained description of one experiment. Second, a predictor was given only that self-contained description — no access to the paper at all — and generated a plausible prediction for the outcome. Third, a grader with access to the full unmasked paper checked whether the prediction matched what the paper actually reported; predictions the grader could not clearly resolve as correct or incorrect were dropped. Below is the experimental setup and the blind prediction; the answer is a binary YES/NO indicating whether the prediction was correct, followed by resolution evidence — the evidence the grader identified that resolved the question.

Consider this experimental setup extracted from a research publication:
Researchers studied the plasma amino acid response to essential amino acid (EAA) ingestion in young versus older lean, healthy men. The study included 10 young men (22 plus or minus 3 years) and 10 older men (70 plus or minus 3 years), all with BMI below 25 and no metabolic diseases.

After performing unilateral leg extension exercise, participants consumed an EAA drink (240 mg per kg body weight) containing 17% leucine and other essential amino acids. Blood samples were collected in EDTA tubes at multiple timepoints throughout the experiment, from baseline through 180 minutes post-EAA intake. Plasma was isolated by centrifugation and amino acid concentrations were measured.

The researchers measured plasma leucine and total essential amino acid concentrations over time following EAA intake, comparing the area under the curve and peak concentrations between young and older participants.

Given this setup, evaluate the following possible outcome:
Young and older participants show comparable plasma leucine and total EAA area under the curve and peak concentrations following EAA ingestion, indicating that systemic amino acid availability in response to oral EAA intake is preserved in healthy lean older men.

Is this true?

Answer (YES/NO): NO